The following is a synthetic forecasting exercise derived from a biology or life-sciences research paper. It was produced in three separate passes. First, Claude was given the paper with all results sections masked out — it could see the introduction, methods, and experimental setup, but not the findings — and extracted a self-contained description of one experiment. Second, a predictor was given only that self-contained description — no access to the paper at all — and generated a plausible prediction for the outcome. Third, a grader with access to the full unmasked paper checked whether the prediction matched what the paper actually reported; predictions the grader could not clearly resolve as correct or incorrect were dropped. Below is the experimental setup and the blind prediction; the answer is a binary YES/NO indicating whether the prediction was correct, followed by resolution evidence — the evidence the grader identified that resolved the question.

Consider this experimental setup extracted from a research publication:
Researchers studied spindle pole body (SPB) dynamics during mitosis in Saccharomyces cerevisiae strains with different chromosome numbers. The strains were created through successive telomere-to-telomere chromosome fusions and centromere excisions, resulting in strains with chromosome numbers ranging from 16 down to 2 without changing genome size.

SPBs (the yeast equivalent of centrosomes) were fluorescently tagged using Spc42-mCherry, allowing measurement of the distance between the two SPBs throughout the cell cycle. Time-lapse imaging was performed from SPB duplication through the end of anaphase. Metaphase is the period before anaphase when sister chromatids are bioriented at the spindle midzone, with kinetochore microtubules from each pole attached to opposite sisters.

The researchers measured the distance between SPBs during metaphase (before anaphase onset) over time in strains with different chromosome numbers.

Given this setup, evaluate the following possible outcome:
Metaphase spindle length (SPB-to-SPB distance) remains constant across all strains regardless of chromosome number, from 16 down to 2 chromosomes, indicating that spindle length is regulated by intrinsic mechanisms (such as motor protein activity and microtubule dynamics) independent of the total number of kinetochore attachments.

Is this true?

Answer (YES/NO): NO